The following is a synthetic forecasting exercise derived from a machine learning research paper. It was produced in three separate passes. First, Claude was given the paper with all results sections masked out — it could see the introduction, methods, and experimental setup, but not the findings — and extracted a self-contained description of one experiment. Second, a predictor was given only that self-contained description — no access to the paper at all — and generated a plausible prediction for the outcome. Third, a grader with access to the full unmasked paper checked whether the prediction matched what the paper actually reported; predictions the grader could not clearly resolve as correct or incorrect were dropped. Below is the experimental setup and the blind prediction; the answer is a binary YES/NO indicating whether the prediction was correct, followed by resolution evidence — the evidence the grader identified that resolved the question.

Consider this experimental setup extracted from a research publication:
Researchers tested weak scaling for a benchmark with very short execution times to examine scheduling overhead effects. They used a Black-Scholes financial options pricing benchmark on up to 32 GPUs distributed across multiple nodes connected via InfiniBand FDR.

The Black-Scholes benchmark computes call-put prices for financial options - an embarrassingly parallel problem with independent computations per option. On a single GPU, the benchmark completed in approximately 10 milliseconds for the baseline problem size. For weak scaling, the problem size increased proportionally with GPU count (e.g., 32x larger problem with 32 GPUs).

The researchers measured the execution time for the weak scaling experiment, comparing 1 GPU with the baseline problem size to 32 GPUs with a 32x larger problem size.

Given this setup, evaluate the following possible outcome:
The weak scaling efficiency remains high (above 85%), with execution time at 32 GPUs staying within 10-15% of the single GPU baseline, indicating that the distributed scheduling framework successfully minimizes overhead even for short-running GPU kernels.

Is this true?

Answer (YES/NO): YES